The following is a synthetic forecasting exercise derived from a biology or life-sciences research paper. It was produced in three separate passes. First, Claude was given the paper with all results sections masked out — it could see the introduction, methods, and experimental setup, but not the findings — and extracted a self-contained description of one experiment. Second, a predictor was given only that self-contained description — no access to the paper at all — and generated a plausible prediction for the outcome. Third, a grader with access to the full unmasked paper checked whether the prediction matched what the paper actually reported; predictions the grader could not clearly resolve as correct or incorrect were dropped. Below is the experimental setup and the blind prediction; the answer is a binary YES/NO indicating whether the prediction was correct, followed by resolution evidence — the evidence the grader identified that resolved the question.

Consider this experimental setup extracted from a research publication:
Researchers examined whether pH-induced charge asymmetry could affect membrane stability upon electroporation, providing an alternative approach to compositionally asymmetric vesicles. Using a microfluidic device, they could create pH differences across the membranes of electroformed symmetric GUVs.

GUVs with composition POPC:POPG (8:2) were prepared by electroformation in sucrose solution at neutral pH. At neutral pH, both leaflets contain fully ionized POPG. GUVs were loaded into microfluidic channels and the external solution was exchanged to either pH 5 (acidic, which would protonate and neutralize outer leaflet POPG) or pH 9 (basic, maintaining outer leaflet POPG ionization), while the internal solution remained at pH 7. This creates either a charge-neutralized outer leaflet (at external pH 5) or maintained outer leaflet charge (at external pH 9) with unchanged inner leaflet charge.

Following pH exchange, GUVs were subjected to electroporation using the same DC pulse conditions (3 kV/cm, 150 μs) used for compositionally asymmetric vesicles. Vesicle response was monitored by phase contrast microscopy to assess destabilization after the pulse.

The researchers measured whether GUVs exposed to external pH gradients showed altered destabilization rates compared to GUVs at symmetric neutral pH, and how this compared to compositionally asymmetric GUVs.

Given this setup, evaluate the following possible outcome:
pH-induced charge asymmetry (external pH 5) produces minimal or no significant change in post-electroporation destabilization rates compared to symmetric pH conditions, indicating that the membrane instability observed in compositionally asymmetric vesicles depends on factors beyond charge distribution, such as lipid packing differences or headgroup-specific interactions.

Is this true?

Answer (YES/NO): NO